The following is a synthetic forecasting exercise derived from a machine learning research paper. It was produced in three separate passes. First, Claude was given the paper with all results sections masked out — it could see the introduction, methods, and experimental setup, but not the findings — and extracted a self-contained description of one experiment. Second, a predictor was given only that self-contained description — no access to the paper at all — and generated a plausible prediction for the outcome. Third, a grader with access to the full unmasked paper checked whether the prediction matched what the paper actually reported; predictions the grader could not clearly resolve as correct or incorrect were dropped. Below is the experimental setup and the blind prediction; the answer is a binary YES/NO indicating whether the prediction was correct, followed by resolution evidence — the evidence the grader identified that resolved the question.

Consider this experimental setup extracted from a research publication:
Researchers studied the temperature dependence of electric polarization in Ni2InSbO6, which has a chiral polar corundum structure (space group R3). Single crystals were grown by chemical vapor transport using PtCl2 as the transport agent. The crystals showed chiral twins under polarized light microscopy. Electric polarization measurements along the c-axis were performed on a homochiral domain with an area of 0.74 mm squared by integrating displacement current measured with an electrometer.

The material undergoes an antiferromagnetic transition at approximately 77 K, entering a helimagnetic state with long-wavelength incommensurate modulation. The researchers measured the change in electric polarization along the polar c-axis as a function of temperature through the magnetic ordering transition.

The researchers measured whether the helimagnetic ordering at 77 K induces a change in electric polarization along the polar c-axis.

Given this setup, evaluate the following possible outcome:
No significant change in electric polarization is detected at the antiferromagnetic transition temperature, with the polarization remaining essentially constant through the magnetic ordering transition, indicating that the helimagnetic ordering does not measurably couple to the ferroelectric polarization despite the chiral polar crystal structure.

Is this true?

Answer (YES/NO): NO